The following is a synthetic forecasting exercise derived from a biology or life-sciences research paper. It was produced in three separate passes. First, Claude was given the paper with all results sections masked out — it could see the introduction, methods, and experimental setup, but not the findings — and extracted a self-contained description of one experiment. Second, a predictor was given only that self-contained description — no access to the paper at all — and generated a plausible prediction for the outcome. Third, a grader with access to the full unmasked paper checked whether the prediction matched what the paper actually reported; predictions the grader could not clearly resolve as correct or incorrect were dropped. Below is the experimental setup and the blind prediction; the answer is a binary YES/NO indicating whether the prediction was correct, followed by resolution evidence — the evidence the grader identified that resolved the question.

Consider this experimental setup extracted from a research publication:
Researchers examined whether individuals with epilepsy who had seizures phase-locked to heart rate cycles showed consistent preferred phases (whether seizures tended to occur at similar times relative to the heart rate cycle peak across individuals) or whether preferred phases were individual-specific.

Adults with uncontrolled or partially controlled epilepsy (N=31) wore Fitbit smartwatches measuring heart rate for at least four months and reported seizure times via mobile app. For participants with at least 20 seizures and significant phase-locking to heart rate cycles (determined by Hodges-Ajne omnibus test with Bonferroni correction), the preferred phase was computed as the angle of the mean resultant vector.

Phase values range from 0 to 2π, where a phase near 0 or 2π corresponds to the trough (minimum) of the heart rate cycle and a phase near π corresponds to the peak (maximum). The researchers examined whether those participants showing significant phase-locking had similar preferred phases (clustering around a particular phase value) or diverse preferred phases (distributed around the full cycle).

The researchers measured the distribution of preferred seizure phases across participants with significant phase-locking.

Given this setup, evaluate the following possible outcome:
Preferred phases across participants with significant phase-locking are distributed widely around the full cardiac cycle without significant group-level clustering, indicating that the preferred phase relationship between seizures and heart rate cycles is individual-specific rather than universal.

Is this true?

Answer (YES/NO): YES